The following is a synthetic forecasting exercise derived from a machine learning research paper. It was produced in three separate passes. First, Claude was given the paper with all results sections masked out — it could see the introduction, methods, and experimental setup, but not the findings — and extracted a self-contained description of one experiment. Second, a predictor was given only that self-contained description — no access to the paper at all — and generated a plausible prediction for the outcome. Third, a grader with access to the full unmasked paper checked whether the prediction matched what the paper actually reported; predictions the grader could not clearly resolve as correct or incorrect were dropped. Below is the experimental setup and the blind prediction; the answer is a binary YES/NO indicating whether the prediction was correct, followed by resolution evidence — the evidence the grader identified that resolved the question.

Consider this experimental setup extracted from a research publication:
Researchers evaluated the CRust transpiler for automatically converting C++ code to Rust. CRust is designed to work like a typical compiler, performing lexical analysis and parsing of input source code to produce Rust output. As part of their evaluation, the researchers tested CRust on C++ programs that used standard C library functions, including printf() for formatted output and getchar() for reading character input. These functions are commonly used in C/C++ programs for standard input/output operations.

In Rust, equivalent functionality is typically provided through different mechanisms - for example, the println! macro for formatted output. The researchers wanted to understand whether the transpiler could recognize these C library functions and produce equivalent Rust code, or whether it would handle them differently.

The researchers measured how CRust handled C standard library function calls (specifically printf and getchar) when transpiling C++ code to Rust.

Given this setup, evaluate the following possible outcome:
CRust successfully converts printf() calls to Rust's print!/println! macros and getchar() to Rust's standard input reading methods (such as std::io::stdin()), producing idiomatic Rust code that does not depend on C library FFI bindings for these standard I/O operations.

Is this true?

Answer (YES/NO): NO